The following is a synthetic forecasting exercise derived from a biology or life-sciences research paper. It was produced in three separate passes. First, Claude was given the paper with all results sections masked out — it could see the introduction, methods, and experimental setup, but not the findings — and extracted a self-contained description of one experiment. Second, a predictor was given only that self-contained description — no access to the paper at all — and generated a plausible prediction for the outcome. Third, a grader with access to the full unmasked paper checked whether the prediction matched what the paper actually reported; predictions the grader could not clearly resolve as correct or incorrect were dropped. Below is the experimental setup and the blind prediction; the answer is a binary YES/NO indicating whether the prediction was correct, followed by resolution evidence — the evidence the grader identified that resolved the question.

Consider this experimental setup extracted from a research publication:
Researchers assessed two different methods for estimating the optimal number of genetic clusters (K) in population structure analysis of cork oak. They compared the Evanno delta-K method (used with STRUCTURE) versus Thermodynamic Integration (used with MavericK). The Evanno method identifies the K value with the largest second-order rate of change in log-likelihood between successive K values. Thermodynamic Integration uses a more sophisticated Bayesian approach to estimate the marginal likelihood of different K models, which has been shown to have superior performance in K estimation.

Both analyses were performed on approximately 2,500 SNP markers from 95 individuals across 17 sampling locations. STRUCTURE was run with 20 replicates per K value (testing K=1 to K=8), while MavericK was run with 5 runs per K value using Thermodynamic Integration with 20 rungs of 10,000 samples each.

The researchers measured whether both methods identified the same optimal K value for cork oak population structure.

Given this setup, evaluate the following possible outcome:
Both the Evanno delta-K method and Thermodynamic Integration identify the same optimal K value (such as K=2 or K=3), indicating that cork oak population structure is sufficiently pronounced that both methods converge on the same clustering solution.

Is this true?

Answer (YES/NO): NO